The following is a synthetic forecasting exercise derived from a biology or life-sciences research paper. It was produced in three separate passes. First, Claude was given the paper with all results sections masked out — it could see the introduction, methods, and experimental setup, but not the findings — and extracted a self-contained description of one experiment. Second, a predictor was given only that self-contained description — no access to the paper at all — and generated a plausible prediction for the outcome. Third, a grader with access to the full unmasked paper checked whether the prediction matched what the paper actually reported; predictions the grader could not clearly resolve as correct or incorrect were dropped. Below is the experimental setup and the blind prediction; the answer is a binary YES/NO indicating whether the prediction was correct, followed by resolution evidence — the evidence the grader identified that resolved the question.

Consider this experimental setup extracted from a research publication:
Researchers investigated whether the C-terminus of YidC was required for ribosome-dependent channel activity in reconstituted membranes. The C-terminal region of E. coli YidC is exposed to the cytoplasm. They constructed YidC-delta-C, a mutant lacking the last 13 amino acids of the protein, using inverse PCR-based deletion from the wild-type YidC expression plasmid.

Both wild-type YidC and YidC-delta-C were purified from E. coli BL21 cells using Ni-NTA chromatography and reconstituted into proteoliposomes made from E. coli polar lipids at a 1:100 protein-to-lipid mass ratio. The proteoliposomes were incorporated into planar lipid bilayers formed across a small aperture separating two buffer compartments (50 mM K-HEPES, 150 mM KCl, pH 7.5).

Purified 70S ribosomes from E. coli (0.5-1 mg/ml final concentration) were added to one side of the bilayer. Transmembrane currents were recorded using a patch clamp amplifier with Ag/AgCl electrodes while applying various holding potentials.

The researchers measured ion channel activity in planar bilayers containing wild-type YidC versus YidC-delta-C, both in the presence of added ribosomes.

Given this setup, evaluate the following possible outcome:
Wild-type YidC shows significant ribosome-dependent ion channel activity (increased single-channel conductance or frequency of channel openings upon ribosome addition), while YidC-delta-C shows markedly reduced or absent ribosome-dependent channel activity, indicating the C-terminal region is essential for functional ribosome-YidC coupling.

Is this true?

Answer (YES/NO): NO